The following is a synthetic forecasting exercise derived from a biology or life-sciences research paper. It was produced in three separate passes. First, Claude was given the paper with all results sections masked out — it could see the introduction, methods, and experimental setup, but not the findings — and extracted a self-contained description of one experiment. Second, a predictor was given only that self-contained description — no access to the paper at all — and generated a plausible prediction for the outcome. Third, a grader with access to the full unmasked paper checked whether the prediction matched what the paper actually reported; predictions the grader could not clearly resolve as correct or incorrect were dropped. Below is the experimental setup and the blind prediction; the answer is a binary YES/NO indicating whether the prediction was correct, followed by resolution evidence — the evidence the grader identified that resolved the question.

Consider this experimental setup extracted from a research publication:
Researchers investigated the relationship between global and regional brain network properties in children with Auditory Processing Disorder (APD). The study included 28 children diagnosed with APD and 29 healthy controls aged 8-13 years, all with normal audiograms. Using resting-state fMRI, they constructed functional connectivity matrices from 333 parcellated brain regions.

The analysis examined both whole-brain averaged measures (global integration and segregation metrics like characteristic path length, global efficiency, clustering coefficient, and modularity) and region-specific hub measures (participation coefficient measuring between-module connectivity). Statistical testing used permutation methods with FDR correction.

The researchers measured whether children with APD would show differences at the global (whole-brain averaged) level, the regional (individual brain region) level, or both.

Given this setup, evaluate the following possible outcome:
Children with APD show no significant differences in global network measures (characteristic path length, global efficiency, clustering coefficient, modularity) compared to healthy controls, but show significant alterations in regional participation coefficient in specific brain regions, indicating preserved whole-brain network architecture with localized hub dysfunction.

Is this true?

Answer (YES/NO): YES